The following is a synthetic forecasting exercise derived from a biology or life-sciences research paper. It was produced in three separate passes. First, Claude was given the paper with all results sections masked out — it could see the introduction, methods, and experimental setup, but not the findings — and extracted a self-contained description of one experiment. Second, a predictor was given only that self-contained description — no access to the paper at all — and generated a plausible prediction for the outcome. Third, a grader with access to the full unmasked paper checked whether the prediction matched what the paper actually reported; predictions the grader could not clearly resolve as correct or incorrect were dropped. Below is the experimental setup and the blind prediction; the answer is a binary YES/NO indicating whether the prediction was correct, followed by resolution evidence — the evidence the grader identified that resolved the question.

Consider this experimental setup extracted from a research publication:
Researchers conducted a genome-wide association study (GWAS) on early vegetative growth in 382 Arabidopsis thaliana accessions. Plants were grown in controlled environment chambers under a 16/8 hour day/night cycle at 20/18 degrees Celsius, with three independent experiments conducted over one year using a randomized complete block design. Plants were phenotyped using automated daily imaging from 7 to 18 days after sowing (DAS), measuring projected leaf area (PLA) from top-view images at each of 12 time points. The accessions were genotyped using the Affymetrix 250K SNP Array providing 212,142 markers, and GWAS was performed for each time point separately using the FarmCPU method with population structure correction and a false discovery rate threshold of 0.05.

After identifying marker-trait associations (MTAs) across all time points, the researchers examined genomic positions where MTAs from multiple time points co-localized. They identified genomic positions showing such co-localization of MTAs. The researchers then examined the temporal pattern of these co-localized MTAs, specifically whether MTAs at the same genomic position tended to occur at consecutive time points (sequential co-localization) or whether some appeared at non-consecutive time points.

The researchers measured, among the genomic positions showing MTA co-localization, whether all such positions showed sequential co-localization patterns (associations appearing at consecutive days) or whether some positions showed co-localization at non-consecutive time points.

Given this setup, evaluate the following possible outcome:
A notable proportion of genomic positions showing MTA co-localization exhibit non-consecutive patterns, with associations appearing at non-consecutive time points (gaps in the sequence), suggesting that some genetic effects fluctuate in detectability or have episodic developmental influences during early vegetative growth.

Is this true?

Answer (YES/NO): YES